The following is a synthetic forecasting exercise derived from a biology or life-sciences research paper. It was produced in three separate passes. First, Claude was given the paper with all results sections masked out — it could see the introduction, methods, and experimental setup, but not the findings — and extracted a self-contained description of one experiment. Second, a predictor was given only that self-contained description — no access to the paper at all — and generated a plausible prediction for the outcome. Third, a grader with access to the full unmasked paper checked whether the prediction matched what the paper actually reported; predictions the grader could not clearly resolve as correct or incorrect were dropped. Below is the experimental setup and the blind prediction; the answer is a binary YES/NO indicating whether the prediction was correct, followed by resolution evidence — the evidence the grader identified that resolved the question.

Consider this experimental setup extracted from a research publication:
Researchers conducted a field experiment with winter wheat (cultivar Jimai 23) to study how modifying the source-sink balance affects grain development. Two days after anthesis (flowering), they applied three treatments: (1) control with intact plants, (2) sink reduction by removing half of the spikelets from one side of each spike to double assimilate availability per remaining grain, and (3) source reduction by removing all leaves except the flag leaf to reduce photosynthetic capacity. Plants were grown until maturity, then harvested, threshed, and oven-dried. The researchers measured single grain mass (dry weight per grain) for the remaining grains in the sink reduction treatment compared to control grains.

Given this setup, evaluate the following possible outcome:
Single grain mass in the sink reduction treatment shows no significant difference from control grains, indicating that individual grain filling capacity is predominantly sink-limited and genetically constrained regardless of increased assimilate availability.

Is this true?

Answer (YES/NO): NO